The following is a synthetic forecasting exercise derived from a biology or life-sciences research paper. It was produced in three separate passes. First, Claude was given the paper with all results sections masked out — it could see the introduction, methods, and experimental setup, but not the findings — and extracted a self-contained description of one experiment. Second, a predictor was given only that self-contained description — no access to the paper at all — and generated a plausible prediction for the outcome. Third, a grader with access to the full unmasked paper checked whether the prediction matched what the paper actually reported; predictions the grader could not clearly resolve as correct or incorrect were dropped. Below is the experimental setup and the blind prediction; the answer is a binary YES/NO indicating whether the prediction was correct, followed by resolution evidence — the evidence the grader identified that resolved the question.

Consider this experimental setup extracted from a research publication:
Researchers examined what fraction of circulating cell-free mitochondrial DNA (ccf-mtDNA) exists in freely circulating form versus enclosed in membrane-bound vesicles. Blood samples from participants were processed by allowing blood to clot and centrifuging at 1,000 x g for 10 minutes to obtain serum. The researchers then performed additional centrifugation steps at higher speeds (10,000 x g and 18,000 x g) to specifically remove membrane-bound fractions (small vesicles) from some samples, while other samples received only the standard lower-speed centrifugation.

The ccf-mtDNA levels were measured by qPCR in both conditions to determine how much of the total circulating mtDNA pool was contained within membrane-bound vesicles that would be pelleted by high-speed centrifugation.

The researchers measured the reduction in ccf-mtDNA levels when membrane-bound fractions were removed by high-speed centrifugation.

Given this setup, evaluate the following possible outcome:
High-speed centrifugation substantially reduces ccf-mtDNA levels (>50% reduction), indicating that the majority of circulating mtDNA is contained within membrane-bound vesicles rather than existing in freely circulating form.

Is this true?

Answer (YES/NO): NO